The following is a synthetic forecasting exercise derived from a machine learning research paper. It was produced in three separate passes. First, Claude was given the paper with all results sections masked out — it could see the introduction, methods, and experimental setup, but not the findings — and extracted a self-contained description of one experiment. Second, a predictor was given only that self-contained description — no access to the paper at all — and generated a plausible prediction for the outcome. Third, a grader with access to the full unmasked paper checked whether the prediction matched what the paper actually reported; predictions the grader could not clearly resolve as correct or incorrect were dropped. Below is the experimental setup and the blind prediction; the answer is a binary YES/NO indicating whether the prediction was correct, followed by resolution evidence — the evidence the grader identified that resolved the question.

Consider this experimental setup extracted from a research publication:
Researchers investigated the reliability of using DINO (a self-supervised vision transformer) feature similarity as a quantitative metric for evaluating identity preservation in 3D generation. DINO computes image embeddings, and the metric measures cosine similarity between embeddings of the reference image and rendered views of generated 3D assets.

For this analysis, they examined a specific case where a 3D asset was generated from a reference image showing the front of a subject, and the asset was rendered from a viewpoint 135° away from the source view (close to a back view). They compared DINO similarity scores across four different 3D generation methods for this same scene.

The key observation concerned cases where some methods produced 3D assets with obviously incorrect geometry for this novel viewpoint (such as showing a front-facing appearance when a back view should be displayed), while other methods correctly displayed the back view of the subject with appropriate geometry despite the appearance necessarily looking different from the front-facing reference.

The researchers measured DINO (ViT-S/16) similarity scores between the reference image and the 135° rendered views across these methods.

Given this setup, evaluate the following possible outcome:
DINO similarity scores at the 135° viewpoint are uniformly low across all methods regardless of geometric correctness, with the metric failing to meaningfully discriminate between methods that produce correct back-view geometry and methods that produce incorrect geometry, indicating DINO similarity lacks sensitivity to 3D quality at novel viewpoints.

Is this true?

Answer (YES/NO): NO